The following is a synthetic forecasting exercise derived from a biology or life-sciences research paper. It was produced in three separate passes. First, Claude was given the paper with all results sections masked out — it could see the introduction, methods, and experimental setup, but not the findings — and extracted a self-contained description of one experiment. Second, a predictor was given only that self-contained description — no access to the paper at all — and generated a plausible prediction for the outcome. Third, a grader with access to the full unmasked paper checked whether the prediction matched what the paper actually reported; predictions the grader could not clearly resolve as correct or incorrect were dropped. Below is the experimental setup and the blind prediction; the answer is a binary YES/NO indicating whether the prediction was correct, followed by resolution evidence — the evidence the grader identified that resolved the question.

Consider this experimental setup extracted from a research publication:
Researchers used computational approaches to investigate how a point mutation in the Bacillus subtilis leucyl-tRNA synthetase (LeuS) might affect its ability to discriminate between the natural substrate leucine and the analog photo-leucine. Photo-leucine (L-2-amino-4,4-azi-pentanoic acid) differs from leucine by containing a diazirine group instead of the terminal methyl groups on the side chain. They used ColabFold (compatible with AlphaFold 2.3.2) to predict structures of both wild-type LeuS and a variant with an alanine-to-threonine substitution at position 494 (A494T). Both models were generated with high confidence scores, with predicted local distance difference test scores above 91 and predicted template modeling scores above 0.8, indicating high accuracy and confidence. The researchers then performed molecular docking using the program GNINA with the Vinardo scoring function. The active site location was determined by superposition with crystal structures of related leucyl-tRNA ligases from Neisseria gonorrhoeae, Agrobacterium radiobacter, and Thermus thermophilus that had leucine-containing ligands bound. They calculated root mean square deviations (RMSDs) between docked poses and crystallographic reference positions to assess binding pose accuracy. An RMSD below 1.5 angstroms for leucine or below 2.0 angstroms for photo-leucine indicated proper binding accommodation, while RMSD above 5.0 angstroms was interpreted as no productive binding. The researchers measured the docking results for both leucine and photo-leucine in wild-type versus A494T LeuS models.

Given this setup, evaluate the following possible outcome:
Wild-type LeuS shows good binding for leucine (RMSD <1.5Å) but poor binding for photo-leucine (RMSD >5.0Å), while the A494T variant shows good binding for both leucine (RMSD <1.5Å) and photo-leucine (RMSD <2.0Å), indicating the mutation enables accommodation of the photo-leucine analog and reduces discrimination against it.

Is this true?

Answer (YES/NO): NO